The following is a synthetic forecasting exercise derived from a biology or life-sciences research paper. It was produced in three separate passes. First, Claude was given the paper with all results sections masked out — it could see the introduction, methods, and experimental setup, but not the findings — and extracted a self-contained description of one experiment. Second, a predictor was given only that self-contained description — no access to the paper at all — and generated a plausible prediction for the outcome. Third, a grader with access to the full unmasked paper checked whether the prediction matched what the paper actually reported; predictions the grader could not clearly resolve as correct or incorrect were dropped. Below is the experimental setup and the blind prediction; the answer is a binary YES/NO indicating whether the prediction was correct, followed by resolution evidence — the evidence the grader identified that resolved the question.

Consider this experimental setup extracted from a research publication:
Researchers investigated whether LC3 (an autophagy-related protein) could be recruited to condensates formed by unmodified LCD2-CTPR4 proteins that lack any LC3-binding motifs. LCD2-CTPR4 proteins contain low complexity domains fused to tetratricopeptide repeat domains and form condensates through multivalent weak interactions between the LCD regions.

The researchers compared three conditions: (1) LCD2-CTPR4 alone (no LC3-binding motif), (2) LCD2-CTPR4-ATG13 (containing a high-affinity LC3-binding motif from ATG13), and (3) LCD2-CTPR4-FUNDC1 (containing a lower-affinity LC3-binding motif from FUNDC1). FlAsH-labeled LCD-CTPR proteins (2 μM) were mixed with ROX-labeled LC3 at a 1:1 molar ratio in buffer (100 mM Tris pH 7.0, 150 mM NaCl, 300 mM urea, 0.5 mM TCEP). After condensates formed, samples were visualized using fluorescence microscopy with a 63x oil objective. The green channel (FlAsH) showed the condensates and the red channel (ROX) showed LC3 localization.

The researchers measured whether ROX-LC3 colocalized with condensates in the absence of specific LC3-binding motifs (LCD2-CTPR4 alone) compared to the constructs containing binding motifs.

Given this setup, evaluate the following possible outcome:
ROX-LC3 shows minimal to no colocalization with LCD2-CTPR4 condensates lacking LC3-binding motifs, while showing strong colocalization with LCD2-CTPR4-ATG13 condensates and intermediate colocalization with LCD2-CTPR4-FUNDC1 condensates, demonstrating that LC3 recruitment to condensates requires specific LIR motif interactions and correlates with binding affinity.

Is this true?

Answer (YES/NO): NO